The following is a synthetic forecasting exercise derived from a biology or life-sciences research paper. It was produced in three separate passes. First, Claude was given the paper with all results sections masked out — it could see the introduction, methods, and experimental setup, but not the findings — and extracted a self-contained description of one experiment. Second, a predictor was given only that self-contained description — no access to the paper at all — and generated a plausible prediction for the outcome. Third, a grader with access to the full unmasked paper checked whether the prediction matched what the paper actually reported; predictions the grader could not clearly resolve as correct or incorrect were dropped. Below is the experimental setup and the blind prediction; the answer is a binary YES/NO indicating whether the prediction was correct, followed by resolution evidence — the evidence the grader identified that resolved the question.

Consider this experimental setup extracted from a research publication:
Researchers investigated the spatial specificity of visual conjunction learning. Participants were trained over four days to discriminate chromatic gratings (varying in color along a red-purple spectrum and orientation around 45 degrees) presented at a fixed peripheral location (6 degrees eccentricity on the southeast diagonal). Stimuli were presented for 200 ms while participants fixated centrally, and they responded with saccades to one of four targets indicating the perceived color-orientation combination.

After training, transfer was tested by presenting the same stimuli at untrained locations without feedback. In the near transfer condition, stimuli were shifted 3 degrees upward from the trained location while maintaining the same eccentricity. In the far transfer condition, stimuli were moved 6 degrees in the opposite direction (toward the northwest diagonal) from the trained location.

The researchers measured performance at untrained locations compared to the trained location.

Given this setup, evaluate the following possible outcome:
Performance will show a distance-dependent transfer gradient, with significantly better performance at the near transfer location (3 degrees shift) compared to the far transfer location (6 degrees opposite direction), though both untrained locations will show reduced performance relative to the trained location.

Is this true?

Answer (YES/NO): NO